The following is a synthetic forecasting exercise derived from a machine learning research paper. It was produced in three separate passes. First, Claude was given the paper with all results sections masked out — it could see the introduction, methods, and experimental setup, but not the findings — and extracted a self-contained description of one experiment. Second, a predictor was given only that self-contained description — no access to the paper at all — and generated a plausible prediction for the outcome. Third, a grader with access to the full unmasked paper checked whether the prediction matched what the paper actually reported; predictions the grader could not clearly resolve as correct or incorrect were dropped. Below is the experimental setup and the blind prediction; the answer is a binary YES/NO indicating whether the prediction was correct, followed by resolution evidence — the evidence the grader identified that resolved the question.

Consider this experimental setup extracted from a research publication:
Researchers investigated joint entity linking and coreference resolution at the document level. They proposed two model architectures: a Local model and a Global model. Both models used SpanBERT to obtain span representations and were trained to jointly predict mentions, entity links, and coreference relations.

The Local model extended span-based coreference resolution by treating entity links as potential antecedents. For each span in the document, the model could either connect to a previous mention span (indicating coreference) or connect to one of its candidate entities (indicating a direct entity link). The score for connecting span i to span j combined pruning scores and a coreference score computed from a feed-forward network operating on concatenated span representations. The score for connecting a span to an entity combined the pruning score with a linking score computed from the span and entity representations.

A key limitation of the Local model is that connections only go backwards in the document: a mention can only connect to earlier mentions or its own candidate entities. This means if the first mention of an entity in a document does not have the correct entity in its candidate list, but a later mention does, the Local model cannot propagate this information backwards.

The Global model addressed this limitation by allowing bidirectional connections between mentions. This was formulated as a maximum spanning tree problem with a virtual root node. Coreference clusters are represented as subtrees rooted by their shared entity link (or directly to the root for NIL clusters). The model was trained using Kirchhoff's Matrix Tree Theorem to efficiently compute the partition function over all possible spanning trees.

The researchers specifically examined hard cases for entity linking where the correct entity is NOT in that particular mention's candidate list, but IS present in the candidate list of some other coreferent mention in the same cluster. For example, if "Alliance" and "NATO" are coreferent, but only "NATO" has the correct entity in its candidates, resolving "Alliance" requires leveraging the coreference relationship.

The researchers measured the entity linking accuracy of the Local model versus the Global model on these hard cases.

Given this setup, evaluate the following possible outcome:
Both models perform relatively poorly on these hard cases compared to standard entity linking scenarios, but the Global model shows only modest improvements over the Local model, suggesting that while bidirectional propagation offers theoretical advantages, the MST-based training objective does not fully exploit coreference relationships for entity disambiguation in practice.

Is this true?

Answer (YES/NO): NO